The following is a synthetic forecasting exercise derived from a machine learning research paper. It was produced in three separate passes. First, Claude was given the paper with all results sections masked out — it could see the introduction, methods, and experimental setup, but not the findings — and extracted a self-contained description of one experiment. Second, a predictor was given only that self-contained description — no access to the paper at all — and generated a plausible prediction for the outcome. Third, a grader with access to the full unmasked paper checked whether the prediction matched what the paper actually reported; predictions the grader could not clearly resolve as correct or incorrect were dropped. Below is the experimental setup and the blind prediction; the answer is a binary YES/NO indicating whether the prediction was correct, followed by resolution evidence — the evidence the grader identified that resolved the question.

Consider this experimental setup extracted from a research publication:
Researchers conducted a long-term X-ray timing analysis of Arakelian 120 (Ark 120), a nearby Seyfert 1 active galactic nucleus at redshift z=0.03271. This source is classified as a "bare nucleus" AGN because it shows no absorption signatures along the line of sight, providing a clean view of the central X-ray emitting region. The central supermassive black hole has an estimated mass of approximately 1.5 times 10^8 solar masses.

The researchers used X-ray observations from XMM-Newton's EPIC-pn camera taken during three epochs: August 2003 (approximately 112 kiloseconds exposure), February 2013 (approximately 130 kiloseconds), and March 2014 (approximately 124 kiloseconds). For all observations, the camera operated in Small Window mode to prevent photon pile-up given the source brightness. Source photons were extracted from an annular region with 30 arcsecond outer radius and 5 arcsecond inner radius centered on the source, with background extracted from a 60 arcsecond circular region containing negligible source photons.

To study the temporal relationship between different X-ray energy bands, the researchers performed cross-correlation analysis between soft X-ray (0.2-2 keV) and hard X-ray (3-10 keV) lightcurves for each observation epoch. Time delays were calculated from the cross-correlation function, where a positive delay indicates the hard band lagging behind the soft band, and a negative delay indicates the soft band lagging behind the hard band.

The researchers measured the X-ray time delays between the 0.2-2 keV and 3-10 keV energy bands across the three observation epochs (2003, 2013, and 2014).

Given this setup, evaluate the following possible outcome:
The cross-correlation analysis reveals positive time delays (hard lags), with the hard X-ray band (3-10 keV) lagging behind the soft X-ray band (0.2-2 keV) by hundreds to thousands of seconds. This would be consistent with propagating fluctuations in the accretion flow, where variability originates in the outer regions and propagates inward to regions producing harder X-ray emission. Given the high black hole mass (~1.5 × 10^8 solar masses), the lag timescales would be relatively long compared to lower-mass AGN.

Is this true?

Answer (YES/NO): NO